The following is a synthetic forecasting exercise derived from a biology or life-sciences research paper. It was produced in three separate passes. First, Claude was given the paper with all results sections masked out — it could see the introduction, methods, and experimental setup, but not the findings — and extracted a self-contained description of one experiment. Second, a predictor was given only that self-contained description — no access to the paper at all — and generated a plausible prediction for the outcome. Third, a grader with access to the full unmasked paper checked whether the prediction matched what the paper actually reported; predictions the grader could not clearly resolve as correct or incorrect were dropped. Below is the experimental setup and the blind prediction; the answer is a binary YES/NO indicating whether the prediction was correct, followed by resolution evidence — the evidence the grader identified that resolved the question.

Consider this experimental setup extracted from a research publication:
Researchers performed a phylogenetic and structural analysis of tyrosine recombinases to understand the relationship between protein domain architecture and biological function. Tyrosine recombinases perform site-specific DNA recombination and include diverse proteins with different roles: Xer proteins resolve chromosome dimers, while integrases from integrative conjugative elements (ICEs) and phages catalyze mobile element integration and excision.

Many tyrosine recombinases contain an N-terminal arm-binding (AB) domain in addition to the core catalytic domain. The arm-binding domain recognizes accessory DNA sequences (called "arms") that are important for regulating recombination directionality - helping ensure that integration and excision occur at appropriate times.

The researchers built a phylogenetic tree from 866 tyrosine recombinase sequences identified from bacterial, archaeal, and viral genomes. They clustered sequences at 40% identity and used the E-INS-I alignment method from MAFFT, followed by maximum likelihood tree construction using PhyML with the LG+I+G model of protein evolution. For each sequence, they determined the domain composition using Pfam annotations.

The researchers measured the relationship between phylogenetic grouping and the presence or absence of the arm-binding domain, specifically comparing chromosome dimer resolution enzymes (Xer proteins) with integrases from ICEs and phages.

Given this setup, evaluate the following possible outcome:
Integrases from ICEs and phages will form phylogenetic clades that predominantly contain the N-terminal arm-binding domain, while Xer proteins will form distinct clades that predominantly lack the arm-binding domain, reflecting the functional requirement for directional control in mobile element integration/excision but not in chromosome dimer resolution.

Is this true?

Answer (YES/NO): YES